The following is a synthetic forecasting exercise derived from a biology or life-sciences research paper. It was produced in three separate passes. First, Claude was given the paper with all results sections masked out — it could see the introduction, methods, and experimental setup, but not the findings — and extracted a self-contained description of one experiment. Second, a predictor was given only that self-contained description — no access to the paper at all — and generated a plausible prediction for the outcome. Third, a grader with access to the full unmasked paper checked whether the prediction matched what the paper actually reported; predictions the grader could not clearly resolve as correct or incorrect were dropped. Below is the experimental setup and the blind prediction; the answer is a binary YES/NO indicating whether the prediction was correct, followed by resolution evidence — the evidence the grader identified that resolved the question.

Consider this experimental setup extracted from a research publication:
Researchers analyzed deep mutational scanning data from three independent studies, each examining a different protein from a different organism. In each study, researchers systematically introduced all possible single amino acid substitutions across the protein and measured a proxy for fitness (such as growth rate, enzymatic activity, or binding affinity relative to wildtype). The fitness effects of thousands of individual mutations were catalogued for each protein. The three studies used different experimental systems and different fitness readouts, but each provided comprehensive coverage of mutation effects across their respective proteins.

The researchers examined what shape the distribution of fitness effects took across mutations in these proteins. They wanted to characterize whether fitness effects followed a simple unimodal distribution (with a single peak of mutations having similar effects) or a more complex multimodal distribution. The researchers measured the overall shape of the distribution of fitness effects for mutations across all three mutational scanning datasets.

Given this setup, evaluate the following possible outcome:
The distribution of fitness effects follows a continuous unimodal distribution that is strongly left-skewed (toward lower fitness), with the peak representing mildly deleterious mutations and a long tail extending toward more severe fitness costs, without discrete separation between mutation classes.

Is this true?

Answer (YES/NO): NO